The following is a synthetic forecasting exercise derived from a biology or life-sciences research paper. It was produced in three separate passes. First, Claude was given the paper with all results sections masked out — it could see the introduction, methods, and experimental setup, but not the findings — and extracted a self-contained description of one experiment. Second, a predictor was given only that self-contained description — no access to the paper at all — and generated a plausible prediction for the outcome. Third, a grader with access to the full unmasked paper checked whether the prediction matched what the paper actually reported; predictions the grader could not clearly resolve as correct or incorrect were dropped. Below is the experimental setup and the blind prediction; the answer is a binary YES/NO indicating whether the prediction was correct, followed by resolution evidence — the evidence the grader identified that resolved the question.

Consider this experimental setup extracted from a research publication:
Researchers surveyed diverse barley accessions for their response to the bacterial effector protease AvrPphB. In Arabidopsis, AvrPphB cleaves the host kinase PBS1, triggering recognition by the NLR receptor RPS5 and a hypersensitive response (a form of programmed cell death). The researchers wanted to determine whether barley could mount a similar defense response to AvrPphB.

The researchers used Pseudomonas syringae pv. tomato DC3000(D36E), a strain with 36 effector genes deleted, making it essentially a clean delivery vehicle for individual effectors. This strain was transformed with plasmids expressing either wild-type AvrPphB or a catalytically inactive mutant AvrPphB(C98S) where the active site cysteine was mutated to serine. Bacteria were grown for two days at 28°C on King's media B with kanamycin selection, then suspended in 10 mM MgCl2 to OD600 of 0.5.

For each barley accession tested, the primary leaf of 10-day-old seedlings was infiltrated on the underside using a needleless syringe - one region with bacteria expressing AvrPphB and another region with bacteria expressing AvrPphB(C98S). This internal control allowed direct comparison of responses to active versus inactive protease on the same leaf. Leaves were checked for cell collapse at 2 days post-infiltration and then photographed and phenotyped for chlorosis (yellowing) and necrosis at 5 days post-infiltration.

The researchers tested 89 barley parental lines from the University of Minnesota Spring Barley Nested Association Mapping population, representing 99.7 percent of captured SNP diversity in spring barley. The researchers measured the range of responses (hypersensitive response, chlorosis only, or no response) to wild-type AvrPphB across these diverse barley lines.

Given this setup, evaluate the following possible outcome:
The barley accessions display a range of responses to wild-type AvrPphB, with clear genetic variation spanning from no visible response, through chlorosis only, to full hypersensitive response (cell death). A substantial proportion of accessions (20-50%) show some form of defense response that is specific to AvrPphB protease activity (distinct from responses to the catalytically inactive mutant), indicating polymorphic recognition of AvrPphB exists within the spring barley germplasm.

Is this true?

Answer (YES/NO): YES